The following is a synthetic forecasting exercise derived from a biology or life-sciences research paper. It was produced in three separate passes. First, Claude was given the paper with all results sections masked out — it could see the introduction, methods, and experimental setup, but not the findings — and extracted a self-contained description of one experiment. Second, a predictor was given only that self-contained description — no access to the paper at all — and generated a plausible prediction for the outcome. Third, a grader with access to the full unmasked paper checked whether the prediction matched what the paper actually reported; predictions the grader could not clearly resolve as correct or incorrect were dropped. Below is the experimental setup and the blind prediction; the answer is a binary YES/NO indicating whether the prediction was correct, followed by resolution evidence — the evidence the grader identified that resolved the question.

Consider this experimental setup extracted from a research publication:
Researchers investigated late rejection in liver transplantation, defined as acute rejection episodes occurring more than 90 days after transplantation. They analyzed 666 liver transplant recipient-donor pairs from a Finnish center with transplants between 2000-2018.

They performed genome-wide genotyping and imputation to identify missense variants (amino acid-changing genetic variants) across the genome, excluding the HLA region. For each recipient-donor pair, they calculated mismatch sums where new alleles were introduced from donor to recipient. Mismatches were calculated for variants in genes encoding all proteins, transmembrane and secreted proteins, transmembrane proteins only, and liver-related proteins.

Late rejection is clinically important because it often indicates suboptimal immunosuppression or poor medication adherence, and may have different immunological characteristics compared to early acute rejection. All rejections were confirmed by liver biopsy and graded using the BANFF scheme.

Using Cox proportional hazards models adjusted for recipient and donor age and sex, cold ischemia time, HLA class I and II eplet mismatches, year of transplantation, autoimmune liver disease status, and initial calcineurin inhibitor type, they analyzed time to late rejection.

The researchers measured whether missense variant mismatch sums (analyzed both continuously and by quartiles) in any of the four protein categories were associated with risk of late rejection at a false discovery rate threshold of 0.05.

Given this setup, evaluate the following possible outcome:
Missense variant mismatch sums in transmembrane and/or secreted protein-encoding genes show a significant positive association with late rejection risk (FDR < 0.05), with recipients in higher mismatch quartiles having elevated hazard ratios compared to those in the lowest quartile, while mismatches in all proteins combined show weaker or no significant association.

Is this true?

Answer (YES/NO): NO